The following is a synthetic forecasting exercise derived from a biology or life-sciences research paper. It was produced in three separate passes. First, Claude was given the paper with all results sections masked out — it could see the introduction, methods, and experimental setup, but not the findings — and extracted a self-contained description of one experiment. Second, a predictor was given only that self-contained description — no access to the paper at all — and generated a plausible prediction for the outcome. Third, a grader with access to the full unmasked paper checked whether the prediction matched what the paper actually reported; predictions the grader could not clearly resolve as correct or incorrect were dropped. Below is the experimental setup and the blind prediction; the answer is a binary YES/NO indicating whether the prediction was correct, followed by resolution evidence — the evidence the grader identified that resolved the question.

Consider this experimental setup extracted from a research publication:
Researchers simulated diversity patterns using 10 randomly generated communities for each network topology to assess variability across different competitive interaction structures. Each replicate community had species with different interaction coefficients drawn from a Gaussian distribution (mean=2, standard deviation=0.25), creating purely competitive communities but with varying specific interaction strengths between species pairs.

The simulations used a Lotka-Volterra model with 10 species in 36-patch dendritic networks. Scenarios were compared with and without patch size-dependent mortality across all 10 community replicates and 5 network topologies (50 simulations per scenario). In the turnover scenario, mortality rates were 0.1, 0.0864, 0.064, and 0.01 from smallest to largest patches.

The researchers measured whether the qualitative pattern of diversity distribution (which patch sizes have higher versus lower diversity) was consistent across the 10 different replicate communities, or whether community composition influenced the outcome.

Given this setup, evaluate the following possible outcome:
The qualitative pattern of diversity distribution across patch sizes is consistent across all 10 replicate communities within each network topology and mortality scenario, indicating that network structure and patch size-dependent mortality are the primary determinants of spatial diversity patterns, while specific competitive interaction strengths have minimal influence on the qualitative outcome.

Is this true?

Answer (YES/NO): YES